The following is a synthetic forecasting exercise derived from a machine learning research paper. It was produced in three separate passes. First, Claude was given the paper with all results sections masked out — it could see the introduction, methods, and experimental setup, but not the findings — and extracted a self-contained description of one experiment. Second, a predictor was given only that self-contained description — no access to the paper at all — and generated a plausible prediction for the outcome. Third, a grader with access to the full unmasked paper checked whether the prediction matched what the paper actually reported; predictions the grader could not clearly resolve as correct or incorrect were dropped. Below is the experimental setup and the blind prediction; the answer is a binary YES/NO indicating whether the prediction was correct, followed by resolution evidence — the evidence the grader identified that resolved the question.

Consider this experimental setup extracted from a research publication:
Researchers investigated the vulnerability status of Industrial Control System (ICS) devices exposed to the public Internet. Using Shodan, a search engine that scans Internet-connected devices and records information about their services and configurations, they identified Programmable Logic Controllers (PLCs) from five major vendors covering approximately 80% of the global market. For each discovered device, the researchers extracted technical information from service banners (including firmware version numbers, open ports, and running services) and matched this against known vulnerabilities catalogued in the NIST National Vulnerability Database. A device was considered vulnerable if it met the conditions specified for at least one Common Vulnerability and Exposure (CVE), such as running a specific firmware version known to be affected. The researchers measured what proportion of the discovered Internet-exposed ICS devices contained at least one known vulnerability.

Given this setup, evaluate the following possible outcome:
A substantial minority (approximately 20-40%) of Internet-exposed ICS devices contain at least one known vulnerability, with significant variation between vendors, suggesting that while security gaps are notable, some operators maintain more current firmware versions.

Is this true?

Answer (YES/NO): NO